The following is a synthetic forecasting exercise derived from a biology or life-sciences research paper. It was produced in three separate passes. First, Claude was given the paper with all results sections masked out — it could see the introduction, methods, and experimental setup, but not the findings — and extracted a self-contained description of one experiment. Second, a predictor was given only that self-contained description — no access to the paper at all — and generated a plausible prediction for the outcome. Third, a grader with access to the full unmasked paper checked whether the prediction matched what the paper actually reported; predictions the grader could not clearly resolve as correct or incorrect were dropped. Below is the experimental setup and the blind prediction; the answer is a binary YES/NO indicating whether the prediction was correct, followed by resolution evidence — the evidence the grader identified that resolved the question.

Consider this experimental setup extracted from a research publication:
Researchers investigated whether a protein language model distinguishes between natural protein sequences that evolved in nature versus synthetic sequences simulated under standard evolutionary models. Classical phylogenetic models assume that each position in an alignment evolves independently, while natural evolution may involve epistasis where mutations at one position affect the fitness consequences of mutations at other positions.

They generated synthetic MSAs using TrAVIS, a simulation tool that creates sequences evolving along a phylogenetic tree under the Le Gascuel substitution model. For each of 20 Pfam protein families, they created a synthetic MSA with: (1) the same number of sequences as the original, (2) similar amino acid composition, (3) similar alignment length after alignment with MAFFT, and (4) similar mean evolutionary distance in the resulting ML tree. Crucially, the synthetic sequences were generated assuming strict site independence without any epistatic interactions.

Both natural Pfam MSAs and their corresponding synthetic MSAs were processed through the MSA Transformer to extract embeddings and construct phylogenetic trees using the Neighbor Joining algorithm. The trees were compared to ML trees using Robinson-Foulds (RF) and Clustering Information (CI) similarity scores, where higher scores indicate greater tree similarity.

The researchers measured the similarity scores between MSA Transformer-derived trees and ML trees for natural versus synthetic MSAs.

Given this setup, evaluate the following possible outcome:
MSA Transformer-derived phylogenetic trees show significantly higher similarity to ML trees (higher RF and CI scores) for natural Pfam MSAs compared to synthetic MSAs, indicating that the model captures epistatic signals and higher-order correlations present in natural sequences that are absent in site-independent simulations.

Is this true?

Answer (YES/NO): NO